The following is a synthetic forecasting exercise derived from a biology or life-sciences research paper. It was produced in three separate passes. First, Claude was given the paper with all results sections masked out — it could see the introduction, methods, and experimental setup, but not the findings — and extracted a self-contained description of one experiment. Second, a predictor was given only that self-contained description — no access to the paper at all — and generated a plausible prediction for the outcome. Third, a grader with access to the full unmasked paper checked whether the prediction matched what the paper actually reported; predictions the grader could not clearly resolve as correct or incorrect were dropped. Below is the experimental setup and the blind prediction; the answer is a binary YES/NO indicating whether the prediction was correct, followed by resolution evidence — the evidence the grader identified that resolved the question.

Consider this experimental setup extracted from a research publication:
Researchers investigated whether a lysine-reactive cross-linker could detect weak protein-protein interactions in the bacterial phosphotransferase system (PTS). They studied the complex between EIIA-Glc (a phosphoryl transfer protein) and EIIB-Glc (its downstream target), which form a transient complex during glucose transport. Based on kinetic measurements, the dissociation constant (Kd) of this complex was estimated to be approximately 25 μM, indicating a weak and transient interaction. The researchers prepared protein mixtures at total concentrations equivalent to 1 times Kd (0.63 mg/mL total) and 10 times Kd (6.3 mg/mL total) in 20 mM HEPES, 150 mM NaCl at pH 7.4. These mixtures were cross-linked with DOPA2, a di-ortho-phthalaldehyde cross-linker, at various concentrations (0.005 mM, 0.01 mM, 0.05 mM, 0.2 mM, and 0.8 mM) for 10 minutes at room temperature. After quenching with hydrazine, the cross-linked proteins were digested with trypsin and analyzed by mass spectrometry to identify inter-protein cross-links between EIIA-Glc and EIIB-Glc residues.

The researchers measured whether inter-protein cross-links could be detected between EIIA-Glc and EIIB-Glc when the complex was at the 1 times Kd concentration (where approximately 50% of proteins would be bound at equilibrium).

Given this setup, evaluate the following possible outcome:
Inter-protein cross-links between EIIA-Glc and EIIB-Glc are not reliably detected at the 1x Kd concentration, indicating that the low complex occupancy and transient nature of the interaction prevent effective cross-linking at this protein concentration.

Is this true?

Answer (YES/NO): NO